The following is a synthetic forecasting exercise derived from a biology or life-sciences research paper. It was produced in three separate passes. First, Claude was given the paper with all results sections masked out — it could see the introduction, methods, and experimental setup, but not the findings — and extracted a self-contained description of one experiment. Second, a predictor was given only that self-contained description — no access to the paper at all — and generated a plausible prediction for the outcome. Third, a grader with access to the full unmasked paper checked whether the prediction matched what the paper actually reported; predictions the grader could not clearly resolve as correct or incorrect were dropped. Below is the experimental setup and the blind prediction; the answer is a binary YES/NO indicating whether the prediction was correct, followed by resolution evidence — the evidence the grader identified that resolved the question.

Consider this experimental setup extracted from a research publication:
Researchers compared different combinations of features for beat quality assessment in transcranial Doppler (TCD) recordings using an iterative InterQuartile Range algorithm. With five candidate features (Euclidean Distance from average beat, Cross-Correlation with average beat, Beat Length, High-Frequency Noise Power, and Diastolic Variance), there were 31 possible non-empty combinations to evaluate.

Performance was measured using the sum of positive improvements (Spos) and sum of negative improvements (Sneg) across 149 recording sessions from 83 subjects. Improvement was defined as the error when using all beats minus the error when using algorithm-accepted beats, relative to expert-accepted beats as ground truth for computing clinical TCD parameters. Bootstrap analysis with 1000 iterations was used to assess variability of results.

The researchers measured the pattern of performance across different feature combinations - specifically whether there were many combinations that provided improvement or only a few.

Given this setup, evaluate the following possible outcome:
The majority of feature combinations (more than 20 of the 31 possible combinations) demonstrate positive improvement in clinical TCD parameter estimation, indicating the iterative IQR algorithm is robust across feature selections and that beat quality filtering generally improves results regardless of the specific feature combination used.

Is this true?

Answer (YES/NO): YES